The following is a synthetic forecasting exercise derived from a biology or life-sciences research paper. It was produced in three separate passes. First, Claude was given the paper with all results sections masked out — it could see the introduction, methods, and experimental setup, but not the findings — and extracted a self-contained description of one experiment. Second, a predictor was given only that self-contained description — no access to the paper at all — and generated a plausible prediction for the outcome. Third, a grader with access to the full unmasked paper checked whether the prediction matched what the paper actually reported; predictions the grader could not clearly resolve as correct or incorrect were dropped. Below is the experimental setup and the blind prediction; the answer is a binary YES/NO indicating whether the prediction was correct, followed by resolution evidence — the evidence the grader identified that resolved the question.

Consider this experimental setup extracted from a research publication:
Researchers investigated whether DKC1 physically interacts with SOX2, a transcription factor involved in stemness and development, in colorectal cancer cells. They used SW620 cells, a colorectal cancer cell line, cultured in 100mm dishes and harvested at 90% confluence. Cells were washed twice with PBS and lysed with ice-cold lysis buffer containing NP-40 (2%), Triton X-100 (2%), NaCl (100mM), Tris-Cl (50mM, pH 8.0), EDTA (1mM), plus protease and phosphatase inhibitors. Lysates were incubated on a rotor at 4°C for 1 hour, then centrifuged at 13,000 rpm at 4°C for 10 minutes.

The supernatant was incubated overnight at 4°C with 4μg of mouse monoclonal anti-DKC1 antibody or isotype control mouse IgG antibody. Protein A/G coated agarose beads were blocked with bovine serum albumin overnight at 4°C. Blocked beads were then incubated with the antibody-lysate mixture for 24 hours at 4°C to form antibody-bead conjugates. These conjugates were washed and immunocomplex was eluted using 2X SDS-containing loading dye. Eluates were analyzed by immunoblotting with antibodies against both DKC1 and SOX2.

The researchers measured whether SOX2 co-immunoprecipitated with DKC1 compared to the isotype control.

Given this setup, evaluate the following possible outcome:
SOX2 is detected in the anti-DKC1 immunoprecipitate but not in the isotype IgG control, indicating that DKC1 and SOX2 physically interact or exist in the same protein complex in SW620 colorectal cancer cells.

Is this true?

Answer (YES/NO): YES